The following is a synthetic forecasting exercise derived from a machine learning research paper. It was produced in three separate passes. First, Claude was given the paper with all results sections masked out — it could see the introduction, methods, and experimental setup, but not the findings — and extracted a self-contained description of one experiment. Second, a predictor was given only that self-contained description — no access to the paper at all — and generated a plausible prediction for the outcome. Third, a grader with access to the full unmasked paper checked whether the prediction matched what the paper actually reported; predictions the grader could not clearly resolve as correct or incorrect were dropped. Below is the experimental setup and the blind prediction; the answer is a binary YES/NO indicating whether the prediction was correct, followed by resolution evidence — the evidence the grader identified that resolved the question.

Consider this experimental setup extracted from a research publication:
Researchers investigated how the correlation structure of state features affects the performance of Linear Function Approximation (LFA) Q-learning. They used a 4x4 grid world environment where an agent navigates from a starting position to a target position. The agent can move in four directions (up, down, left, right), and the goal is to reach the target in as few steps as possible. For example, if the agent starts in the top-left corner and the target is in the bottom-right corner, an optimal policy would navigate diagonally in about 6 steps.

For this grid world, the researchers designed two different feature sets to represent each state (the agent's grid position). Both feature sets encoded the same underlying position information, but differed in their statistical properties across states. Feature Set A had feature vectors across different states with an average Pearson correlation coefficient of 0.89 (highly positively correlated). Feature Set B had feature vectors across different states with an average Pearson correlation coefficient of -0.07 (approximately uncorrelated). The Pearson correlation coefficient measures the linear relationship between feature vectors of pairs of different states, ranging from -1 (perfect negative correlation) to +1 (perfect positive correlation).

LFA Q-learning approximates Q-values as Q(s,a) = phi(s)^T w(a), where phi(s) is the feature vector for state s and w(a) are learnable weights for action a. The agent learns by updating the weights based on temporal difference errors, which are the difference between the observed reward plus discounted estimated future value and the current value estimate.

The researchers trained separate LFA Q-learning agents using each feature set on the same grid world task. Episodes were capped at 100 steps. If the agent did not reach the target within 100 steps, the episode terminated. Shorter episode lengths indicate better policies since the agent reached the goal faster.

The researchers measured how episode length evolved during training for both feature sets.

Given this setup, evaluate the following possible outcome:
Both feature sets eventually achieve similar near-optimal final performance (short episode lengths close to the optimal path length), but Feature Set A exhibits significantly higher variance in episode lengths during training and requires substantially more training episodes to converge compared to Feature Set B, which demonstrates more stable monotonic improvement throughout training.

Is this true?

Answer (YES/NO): NO